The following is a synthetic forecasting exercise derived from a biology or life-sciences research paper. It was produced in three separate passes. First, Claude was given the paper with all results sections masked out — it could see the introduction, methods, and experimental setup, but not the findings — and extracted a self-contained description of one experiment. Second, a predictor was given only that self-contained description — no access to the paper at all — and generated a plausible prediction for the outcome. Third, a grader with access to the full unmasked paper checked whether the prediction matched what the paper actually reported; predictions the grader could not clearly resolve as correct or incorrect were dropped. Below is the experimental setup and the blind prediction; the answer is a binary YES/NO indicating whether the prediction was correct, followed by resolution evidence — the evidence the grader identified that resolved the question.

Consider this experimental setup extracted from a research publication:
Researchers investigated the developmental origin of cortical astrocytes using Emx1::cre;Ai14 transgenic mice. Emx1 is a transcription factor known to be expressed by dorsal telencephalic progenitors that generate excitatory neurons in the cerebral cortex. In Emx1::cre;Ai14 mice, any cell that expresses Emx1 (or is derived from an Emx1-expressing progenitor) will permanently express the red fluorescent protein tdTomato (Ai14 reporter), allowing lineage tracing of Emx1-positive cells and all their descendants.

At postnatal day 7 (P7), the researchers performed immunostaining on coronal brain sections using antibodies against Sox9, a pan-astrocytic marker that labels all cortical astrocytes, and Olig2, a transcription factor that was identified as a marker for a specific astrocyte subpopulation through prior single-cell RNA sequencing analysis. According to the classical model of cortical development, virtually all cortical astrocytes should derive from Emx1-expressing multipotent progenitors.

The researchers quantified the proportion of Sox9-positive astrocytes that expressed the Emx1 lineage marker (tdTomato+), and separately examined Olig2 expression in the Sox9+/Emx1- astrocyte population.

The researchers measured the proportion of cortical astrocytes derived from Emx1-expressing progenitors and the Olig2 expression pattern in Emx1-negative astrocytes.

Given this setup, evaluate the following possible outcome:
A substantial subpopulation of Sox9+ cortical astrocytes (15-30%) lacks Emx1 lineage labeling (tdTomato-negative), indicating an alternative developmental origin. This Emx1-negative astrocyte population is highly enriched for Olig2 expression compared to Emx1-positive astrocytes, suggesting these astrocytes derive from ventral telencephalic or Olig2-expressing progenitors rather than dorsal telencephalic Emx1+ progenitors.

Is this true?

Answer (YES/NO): NO